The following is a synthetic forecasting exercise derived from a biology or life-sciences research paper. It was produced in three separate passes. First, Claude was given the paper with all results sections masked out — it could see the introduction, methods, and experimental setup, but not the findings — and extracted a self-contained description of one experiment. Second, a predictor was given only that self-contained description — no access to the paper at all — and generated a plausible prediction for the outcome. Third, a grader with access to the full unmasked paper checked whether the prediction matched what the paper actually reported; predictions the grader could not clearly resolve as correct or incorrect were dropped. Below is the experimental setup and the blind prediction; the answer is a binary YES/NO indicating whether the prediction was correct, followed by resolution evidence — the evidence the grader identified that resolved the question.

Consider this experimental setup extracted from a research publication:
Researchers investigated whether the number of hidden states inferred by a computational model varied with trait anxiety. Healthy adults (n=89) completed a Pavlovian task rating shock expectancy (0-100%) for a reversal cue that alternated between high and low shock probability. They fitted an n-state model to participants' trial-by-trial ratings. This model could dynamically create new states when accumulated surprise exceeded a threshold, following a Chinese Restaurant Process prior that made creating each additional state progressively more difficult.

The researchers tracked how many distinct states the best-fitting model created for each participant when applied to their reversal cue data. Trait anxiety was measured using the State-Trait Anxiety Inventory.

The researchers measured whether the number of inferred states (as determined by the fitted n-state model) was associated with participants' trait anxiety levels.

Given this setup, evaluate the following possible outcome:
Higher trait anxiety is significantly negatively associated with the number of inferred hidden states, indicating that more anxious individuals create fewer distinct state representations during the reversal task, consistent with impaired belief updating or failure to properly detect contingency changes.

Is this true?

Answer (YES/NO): NO